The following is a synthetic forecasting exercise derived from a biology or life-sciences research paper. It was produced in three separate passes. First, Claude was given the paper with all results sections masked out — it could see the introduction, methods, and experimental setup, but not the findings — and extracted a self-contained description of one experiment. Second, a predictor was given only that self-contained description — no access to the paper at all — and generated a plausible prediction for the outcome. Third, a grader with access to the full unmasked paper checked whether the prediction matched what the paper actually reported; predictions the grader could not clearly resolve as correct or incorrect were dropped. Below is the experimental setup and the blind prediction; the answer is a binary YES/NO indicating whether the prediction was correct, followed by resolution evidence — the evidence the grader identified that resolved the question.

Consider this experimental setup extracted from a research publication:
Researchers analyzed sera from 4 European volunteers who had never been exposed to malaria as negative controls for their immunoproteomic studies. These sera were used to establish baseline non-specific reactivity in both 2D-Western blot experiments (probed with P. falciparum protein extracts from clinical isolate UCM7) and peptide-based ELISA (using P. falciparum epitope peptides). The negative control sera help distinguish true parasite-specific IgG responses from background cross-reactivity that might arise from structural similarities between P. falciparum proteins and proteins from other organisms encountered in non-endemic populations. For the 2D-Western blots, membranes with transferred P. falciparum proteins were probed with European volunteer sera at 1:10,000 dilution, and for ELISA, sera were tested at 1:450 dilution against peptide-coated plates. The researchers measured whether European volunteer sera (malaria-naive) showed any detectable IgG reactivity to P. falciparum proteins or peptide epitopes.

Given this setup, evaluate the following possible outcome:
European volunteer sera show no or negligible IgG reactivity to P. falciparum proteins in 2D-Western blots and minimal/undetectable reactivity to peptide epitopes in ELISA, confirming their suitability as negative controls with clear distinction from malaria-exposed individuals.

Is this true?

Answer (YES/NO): YES